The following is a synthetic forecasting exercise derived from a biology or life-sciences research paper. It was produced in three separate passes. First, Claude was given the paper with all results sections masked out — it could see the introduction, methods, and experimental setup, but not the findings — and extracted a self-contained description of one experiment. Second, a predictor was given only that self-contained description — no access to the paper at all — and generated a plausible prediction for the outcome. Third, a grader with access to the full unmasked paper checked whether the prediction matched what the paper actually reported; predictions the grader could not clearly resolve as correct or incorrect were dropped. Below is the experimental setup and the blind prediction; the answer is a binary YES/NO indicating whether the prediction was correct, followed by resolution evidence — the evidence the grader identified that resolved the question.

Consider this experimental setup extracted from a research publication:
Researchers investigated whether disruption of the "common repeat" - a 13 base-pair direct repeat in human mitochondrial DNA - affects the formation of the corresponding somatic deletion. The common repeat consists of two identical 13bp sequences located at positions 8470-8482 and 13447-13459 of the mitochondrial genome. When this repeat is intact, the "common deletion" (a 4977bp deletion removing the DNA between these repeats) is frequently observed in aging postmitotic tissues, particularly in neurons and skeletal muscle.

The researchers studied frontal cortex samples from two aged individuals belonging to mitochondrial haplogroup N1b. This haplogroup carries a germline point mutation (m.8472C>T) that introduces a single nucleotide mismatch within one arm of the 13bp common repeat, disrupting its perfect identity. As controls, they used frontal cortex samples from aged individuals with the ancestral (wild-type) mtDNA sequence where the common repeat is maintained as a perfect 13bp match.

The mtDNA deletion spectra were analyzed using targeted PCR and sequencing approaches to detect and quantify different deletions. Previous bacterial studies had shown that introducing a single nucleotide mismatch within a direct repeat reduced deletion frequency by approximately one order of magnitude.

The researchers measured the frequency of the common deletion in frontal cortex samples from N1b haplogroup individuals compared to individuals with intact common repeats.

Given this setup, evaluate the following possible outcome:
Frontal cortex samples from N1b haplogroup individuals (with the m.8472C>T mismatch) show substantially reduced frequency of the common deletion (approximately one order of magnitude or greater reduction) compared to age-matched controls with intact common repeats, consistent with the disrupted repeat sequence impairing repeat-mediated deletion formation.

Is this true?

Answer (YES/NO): YES